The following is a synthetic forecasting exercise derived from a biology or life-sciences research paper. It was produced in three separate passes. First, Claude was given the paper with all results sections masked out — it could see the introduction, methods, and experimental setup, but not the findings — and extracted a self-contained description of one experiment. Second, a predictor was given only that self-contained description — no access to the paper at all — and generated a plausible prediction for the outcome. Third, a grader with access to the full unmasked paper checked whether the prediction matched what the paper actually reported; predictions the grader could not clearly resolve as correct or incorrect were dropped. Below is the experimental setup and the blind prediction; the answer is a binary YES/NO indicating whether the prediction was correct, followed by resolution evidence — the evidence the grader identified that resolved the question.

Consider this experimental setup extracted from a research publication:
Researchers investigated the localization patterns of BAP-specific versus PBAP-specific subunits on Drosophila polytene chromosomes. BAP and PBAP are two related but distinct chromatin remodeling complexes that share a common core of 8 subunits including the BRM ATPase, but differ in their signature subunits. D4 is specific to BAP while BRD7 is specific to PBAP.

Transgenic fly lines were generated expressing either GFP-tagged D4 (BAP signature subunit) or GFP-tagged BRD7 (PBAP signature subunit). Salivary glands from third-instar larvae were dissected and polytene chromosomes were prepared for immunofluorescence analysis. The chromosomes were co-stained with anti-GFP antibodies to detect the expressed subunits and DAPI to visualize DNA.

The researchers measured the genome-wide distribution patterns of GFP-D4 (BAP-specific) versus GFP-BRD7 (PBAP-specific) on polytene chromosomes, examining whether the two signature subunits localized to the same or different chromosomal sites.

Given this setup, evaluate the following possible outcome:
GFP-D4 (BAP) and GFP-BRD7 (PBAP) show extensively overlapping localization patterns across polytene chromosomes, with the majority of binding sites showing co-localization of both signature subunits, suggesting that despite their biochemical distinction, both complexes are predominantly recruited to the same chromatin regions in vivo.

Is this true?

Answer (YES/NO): NO